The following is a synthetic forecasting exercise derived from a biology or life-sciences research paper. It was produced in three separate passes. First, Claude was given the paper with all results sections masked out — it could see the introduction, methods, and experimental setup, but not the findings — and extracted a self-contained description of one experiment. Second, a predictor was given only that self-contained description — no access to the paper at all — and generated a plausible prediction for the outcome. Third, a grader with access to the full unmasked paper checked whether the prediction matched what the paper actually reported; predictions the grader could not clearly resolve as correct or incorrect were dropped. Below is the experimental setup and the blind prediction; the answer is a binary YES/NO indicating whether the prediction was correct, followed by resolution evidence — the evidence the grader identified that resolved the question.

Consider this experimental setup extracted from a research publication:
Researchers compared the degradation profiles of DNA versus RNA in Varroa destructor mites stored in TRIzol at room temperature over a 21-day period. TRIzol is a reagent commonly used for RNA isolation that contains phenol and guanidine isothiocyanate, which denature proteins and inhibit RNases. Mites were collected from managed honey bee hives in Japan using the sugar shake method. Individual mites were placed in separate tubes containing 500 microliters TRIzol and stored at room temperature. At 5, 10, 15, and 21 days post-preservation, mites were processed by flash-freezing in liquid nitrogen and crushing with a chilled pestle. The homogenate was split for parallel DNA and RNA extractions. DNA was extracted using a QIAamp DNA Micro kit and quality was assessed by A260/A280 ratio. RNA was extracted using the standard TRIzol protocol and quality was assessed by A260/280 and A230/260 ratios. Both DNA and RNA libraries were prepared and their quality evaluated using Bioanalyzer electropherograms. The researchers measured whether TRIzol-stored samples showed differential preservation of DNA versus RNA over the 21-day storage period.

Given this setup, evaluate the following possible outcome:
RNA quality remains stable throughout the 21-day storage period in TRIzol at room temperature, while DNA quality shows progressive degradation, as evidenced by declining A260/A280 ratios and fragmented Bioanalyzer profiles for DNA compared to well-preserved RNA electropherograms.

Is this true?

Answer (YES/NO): NO